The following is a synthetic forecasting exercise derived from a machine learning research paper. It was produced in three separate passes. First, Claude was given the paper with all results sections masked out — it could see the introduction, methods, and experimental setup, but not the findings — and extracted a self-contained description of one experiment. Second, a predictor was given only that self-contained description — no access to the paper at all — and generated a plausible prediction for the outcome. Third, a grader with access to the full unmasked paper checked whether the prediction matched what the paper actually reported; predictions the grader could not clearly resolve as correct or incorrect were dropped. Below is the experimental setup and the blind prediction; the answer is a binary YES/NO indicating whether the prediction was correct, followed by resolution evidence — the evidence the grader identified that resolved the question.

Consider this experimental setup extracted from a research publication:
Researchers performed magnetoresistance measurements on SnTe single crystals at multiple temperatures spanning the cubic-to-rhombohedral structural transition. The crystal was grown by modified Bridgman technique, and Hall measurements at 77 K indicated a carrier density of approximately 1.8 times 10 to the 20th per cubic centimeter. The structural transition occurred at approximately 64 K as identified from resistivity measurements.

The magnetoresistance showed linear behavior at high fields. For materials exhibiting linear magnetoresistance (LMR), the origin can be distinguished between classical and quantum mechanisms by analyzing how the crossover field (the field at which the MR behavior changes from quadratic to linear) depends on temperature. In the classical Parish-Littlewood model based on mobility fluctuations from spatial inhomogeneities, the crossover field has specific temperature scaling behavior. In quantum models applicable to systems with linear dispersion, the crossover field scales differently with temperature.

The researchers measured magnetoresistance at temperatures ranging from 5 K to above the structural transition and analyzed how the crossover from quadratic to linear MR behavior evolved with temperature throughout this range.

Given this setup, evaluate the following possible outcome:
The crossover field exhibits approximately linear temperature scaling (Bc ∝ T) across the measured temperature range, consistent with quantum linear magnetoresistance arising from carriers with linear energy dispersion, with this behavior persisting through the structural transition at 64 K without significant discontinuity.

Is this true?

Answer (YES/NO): NO